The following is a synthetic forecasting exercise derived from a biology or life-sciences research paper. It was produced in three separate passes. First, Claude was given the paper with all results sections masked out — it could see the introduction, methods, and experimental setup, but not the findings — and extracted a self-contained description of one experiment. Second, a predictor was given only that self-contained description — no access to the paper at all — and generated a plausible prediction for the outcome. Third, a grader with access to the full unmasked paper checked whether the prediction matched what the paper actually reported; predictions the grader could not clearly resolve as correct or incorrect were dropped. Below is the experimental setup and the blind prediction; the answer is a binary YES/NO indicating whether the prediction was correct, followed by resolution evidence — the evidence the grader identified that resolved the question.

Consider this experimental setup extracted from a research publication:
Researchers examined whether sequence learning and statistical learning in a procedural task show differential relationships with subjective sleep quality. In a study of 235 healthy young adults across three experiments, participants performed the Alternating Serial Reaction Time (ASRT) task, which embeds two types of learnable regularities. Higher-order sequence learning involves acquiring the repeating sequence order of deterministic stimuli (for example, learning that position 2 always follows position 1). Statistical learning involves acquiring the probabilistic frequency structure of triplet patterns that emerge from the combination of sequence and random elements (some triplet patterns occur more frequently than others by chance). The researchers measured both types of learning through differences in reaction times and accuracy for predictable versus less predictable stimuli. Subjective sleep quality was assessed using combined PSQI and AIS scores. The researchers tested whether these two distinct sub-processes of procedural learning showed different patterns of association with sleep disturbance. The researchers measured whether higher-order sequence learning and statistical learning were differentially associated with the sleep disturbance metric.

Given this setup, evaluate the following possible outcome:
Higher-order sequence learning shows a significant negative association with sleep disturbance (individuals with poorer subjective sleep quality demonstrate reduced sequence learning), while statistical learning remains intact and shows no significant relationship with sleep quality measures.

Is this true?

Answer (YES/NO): NO